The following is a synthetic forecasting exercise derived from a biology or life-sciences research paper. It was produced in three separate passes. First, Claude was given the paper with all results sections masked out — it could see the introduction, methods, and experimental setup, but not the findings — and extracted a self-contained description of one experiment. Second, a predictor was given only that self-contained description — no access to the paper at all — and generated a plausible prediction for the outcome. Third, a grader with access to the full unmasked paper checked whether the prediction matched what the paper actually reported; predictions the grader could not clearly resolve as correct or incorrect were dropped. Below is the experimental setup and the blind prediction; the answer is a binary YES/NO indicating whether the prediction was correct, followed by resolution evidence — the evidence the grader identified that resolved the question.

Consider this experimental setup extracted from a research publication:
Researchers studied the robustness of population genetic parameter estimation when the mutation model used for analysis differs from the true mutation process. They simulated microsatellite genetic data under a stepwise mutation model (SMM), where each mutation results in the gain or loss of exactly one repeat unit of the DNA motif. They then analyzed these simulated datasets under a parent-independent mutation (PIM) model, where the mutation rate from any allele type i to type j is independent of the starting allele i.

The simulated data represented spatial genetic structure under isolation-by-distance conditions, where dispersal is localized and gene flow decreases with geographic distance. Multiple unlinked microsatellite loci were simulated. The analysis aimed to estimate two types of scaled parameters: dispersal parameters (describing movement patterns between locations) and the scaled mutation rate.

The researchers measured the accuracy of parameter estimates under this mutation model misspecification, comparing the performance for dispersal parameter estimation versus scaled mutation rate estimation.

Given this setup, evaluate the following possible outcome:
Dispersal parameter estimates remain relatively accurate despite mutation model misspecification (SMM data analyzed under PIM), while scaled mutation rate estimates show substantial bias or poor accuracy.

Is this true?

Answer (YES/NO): YES